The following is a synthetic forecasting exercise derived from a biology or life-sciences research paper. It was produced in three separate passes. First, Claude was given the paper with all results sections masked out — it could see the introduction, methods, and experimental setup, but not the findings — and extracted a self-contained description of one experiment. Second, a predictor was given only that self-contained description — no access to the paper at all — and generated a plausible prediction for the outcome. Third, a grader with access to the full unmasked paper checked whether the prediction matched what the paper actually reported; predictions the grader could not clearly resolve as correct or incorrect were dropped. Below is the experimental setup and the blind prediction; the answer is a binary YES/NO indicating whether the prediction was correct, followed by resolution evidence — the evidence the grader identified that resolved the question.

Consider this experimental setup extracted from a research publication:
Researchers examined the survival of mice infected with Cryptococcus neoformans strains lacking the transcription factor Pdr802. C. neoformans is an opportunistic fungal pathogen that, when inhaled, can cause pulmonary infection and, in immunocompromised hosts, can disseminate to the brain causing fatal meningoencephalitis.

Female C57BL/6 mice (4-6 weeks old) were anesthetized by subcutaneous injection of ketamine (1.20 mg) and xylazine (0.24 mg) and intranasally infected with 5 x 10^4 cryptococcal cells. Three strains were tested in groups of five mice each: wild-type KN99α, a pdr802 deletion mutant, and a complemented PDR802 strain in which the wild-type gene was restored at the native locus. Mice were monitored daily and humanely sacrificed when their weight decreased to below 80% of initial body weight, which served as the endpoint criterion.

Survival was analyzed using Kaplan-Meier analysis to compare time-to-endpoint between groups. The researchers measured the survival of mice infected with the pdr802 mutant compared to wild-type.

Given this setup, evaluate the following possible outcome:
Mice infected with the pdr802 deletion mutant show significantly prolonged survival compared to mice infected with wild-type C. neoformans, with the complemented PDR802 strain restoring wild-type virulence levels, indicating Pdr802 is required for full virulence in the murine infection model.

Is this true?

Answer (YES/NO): YES